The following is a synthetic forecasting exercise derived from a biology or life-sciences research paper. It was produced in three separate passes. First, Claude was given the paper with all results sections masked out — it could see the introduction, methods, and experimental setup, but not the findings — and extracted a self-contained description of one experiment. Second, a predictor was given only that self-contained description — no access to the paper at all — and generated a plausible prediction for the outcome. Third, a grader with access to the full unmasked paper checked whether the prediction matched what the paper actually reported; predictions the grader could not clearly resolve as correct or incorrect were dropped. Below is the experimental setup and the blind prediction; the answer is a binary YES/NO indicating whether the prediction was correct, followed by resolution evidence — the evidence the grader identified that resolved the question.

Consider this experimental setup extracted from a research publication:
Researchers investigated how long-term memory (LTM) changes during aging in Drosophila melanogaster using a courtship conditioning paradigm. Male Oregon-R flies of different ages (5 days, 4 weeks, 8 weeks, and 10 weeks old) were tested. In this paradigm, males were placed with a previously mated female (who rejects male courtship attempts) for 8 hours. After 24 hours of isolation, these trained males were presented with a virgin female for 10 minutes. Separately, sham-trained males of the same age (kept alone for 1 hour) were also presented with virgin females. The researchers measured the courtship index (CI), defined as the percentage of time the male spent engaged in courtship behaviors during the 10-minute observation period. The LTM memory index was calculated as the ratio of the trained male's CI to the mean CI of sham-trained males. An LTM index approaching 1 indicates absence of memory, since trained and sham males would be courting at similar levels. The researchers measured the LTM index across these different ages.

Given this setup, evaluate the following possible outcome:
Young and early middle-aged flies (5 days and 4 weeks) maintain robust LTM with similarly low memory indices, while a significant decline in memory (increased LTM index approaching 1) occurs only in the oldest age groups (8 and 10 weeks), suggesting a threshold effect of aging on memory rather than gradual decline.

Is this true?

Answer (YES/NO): NO